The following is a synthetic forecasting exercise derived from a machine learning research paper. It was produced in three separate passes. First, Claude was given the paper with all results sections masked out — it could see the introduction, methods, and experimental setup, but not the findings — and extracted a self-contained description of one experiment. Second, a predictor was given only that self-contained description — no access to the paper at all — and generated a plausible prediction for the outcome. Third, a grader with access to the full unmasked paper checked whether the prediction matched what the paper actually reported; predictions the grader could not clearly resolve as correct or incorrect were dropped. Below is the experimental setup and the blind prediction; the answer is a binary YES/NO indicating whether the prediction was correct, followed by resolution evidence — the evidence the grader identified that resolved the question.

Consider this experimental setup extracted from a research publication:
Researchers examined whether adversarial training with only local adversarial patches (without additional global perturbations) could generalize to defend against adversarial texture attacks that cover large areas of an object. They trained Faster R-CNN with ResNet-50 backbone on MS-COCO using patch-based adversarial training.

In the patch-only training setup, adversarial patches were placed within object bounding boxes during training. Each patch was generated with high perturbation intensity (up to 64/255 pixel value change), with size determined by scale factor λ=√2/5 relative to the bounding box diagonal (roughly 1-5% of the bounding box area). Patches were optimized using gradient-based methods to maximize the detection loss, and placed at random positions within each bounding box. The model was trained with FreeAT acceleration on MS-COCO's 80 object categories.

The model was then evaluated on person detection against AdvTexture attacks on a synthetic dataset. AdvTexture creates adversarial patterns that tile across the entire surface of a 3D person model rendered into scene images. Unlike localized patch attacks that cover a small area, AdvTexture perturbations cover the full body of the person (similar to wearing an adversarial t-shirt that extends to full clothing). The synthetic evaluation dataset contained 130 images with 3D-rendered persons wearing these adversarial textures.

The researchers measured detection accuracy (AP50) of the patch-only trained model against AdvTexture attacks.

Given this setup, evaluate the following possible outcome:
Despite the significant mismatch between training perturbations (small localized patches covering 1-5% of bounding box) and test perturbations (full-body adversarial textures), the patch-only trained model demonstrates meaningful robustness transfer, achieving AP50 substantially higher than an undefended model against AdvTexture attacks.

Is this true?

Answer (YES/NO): NO